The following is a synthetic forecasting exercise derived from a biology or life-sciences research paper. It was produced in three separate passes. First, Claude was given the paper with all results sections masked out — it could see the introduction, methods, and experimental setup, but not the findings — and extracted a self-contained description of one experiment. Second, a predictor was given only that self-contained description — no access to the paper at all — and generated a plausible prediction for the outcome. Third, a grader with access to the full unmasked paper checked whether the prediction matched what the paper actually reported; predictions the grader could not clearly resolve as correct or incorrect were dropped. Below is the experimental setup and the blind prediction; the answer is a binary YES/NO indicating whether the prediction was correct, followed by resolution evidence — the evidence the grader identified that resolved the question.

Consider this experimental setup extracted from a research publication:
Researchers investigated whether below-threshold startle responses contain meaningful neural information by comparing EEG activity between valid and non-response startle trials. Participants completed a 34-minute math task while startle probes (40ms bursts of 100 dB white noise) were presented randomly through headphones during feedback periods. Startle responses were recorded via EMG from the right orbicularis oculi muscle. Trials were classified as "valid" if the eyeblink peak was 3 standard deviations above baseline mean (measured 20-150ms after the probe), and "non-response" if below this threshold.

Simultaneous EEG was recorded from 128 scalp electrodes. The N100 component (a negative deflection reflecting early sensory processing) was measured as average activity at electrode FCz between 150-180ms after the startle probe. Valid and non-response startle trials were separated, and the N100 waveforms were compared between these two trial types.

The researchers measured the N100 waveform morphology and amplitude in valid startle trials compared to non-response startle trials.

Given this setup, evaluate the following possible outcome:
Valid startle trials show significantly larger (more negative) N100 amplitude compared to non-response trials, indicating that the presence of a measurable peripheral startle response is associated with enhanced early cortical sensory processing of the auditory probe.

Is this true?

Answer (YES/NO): YES